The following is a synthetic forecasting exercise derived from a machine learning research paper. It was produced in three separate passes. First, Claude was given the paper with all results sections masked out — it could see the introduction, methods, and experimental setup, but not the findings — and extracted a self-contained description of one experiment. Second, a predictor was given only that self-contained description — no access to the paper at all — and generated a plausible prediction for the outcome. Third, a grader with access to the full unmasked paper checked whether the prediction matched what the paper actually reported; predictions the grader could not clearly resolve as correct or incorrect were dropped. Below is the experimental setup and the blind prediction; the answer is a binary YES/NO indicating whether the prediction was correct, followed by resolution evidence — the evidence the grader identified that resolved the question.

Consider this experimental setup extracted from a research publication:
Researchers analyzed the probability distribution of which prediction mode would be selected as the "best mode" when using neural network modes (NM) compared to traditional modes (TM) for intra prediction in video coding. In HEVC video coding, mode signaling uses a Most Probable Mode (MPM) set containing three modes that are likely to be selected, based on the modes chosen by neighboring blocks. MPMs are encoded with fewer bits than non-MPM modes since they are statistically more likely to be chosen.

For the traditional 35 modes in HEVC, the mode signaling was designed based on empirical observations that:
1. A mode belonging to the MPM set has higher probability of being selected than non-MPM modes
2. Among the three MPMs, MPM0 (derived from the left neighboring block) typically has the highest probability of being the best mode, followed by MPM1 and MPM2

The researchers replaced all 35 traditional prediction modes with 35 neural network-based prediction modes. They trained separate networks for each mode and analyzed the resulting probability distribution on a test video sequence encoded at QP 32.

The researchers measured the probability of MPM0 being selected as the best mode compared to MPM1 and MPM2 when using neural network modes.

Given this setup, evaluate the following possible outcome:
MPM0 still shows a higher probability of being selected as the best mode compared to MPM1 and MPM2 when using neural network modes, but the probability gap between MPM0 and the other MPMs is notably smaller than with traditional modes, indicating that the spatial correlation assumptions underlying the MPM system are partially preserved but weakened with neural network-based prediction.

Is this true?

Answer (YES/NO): NO